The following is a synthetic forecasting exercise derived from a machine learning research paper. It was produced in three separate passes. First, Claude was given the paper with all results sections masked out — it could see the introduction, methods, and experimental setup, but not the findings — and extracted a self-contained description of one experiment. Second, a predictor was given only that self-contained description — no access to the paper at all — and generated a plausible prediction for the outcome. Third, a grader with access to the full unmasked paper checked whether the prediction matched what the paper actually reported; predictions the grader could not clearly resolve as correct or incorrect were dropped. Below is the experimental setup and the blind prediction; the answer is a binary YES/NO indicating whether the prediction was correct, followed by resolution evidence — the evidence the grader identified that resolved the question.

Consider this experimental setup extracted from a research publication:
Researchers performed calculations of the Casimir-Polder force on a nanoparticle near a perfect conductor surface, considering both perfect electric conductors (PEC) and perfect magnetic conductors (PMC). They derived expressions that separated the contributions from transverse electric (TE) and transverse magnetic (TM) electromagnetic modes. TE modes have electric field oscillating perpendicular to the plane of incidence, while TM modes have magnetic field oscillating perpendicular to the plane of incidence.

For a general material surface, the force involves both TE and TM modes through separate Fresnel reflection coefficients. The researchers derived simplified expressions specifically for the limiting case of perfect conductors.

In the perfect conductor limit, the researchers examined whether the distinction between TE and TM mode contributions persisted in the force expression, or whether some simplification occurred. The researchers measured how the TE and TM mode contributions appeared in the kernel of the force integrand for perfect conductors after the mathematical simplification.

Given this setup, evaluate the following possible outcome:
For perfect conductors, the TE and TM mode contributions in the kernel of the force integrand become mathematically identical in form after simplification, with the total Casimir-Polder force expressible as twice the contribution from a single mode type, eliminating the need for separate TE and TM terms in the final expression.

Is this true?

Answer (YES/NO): NO